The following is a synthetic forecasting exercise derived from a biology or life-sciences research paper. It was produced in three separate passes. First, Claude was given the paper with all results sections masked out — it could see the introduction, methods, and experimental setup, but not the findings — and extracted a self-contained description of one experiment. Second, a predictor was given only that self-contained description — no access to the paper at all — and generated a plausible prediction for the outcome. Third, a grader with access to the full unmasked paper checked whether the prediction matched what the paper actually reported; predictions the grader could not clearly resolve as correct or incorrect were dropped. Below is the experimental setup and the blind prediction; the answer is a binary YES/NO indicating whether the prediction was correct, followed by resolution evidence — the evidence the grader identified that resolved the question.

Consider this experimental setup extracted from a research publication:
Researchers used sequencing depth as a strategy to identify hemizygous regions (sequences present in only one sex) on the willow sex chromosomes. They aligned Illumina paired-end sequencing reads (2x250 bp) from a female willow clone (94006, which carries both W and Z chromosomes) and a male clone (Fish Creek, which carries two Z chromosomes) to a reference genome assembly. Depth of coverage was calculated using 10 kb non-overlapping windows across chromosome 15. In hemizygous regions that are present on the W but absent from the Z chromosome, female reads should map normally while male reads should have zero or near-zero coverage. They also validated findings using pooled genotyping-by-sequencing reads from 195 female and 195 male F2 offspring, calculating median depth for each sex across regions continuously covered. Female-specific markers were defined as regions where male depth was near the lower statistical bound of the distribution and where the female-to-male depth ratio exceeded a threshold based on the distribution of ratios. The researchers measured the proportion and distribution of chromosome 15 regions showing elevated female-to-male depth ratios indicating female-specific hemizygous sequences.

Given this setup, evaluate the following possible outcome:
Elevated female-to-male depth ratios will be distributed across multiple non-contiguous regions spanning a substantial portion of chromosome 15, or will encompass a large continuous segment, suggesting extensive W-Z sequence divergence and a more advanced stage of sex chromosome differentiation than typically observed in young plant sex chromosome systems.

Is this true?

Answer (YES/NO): NO